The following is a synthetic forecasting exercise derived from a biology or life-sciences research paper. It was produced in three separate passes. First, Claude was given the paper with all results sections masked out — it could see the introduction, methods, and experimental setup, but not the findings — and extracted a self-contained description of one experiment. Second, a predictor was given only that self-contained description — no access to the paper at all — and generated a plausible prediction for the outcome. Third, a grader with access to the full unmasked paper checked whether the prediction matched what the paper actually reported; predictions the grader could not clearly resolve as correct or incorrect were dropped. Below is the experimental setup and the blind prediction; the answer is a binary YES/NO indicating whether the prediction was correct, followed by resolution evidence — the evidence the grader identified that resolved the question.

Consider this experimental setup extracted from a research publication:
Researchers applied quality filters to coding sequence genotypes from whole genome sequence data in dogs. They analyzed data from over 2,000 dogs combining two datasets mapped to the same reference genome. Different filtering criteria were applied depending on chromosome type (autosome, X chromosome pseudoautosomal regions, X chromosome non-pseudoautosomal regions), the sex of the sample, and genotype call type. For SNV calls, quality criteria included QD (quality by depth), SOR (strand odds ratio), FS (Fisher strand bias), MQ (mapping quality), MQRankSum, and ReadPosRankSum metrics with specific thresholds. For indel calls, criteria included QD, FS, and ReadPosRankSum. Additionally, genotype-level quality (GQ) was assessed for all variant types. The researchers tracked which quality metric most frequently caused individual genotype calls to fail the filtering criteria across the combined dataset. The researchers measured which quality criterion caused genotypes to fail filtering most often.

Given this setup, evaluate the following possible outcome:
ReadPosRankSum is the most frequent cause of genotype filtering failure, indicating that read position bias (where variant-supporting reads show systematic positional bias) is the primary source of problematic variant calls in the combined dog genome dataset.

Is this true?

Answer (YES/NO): NO